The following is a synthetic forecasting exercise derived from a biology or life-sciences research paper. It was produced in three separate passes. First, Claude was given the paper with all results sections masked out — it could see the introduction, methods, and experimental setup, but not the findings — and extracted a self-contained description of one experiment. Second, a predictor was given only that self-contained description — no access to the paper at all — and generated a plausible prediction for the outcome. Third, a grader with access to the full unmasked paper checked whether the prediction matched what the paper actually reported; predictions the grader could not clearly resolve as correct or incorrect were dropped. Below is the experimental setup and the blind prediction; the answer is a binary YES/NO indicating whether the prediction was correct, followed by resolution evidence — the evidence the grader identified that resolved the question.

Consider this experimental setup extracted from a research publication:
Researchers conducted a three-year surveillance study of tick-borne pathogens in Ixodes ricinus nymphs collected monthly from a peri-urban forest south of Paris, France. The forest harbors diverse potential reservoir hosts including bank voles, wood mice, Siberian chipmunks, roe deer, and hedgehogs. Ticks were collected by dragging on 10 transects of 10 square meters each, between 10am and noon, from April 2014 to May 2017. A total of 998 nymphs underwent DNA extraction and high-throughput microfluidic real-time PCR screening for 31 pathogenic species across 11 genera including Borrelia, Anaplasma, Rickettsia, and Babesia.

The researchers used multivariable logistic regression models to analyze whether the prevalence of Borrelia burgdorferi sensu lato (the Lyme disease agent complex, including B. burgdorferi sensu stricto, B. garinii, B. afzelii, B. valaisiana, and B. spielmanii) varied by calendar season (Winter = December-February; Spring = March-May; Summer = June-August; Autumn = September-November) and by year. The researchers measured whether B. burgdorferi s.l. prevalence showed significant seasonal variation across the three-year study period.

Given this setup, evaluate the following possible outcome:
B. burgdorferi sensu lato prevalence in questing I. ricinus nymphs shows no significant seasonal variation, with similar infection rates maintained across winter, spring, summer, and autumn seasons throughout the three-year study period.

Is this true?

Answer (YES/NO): NO